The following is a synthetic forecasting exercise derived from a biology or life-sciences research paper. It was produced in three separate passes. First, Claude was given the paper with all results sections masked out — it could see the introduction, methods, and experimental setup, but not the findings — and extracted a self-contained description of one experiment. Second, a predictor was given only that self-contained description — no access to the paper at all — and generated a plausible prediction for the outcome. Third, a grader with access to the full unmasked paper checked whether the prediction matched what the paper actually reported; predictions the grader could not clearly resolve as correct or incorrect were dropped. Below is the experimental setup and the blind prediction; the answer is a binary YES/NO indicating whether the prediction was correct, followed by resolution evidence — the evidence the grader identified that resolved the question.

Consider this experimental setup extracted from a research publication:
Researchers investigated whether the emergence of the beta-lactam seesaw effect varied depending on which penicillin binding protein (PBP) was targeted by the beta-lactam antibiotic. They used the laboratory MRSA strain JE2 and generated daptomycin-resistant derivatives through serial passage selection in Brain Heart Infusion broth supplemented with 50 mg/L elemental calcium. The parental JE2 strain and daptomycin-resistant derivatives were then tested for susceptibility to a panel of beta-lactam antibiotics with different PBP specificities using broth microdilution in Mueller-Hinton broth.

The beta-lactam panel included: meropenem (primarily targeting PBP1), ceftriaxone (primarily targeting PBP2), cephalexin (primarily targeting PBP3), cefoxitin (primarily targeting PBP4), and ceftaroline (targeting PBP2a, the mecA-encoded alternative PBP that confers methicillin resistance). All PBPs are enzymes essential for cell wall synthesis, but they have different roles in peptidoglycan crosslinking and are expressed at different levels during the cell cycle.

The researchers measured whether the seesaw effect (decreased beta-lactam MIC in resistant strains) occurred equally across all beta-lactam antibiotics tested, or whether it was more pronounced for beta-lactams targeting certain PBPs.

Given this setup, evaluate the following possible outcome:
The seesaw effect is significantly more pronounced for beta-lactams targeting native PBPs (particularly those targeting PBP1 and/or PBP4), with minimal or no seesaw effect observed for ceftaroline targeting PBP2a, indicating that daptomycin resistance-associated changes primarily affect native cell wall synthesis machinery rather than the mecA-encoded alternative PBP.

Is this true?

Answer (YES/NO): NO